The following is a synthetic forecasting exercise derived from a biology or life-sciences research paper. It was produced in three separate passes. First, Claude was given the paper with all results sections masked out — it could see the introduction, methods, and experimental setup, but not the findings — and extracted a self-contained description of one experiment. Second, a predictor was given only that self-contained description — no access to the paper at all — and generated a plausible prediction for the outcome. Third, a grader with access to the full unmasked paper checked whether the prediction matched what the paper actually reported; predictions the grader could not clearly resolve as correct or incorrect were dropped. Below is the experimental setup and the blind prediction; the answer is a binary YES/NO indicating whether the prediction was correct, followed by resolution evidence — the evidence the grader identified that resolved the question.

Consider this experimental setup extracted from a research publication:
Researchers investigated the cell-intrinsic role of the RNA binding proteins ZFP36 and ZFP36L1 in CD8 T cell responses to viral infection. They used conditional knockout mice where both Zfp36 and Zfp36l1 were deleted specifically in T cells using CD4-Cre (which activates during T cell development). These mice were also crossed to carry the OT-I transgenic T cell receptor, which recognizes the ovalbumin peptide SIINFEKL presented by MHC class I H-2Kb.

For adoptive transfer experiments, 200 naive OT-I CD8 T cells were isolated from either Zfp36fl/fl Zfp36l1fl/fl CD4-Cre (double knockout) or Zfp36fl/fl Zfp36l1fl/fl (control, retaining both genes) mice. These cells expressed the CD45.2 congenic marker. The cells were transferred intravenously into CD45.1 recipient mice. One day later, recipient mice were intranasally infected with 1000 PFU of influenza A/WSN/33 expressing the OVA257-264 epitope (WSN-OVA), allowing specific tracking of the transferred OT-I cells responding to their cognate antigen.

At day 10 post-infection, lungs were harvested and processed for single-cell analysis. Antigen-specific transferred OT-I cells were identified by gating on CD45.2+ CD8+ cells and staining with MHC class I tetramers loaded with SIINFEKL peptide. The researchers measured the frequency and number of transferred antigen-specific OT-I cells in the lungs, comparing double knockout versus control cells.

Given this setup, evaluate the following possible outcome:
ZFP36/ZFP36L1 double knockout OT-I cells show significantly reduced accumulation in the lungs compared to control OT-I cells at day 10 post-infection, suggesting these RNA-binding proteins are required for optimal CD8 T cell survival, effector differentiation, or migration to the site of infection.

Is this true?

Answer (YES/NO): YES